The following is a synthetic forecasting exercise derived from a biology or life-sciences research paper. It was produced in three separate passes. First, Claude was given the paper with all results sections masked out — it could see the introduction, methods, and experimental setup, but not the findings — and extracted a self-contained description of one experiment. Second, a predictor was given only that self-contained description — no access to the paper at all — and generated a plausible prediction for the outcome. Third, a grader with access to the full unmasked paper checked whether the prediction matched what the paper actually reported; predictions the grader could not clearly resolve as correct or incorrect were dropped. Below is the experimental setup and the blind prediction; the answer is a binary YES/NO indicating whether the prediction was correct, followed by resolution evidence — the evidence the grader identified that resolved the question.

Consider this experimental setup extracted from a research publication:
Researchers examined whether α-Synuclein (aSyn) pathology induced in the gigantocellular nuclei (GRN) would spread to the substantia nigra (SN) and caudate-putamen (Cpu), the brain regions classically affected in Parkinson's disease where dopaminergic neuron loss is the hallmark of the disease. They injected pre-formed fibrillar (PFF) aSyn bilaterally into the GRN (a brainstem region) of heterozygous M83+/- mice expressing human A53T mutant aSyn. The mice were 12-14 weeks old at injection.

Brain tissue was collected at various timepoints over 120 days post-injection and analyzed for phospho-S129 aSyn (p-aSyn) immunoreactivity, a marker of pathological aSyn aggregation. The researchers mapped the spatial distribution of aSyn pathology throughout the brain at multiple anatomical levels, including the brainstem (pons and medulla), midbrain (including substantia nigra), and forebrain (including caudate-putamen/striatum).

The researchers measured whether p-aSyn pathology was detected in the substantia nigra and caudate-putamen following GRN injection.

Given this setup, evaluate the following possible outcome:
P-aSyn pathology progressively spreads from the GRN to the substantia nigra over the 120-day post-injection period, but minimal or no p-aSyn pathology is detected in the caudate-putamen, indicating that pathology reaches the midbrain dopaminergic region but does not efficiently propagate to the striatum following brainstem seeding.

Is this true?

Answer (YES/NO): NO